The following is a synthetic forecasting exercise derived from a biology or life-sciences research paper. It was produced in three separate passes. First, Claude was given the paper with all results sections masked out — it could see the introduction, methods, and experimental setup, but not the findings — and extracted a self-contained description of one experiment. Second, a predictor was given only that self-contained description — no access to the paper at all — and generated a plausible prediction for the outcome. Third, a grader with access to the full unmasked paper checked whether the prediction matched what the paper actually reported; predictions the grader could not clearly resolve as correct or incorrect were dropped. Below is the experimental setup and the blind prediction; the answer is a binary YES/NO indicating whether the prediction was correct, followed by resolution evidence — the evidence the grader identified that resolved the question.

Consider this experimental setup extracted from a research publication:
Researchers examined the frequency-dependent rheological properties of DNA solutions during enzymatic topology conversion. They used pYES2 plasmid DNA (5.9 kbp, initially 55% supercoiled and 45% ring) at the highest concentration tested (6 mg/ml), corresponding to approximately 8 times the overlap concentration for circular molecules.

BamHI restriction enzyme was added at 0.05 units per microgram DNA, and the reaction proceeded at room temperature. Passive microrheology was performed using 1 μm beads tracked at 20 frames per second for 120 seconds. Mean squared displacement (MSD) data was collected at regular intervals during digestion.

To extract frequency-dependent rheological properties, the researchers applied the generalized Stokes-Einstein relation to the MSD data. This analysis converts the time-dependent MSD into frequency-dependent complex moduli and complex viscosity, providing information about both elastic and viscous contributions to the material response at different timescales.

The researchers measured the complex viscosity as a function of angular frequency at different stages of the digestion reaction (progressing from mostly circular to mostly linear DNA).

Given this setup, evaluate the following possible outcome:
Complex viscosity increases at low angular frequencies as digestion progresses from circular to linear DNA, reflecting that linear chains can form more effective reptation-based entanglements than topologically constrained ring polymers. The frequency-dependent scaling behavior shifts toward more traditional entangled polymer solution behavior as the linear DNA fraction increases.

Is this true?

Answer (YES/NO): YES